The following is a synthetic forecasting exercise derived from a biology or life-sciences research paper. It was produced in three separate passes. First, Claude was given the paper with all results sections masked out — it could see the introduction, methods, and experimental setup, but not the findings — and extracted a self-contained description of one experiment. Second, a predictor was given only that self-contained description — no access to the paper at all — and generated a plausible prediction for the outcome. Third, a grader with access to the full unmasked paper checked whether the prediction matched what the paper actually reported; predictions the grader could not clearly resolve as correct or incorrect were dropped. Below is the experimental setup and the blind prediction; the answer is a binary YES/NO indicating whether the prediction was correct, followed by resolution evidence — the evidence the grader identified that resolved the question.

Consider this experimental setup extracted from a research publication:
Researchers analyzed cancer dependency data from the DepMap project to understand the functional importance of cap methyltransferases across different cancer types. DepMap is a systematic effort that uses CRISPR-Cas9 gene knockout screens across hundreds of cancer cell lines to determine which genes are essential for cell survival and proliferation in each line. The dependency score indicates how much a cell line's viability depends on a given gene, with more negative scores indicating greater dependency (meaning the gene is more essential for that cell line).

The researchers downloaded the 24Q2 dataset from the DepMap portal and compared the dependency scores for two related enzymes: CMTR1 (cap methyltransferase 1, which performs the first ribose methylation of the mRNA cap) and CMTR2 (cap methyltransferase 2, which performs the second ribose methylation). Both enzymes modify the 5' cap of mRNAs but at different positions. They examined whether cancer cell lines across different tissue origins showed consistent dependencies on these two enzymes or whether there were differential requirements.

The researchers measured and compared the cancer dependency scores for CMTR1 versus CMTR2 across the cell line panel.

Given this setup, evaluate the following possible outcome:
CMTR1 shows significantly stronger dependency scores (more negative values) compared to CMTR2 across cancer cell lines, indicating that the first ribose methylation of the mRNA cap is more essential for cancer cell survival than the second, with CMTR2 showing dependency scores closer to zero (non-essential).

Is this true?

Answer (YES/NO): YES